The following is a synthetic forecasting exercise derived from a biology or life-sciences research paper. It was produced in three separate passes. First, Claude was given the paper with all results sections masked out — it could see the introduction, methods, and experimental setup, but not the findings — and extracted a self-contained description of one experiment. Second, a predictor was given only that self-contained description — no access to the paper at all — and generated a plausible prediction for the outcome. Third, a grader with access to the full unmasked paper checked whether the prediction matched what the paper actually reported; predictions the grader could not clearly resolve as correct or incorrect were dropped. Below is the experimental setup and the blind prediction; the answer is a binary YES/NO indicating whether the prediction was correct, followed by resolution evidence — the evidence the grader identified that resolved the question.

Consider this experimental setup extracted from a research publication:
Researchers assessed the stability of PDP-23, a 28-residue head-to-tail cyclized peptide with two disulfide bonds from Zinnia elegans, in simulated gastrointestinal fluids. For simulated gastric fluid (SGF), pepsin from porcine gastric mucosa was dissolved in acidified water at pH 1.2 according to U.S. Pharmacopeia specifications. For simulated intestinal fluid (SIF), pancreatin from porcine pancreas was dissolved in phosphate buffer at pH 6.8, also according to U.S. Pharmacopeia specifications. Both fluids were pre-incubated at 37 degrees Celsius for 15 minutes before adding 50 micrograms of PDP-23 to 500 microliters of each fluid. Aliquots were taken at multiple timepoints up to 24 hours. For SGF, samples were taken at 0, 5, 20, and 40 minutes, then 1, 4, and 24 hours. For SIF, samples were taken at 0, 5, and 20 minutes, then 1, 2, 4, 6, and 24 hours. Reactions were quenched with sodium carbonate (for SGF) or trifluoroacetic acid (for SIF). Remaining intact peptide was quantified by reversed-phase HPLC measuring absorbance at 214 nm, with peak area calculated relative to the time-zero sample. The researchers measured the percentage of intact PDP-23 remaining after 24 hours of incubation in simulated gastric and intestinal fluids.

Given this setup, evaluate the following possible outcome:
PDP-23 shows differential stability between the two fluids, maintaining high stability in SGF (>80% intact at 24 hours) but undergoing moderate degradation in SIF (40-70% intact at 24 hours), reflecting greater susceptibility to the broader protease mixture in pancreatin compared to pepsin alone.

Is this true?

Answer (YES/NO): NO